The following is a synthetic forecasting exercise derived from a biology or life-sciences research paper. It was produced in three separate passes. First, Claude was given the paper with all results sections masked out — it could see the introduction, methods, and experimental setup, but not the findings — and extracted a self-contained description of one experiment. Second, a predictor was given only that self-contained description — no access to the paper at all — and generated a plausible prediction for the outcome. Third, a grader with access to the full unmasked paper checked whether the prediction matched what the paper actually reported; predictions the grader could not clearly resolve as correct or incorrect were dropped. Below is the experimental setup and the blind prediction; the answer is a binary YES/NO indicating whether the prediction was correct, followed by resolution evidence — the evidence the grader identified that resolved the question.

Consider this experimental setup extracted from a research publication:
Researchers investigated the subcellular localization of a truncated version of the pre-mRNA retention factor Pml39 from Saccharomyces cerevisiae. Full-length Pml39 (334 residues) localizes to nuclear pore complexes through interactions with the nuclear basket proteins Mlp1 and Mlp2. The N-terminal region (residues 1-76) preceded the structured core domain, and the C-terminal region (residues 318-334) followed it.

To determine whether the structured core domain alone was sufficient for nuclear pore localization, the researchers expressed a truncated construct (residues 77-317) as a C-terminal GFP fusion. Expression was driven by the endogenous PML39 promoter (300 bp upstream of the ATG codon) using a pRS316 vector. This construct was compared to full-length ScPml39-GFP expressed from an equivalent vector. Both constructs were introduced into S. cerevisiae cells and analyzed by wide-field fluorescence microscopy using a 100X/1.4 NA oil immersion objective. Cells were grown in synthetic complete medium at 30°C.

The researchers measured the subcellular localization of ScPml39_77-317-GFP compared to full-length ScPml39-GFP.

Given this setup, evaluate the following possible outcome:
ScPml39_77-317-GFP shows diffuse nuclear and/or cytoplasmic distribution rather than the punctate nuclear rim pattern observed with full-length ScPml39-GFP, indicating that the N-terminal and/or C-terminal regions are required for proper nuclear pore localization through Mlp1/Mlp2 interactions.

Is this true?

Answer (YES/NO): NO